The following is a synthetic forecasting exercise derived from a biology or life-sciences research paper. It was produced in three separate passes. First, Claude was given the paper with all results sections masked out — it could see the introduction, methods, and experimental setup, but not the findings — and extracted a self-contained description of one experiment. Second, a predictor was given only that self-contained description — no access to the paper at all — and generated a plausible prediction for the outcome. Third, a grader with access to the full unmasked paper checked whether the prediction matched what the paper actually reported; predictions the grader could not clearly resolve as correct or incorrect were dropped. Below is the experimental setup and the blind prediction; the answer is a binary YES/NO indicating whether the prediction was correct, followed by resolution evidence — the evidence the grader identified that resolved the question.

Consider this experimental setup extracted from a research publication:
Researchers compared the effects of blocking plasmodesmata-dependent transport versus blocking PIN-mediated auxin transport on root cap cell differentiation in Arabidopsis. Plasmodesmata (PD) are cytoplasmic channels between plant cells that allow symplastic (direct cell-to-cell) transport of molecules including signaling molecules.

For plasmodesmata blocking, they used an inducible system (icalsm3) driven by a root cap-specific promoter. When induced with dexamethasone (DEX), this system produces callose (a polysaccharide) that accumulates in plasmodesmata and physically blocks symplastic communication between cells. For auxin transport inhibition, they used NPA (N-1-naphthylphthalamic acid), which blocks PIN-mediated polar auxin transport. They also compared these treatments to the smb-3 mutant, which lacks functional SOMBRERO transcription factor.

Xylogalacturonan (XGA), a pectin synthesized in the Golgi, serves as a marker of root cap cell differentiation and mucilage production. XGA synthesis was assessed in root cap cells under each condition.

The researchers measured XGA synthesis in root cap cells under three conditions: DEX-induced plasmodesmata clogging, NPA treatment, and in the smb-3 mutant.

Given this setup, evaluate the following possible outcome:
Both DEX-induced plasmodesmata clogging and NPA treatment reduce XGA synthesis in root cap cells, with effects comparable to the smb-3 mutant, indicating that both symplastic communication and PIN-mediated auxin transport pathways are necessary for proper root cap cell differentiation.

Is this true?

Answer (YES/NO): NO